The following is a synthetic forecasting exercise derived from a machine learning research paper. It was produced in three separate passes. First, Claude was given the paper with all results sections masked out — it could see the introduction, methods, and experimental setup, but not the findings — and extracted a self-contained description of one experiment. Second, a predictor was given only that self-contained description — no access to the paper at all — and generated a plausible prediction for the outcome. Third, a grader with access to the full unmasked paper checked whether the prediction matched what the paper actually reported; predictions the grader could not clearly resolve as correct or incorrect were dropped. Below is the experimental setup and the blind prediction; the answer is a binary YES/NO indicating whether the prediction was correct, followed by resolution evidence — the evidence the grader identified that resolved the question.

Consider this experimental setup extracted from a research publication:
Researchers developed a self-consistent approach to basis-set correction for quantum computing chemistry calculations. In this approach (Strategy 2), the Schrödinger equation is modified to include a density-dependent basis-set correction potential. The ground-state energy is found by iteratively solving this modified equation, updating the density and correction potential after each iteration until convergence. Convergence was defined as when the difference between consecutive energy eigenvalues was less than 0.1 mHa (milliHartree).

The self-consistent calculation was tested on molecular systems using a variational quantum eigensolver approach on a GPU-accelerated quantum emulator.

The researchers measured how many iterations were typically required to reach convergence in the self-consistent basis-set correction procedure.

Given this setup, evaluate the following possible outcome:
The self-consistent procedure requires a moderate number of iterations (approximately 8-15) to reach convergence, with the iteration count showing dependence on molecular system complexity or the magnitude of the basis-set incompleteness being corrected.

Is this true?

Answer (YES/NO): NO